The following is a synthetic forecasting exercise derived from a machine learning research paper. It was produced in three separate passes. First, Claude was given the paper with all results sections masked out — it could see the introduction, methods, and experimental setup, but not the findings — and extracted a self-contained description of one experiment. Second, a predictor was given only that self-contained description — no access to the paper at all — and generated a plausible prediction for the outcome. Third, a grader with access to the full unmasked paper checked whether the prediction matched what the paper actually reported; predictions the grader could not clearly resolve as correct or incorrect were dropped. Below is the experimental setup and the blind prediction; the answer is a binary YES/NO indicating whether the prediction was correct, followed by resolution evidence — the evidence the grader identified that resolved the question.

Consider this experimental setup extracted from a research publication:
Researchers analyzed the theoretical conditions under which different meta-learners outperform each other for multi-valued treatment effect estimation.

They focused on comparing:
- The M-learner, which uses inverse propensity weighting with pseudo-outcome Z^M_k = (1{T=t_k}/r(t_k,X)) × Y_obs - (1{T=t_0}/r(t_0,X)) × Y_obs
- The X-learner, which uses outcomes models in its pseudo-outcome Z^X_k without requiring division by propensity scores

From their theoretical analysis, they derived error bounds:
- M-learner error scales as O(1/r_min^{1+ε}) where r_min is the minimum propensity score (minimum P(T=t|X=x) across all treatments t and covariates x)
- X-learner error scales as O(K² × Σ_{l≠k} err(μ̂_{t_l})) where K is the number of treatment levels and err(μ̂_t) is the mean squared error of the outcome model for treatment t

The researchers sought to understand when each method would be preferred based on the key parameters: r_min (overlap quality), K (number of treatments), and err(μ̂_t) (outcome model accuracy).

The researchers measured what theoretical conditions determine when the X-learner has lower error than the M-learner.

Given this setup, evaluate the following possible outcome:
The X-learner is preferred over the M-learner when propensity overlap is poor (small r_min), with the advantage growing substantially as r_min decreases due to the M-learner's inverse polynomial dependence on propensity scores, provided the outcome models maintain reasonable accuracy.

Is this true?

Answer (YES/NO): YES